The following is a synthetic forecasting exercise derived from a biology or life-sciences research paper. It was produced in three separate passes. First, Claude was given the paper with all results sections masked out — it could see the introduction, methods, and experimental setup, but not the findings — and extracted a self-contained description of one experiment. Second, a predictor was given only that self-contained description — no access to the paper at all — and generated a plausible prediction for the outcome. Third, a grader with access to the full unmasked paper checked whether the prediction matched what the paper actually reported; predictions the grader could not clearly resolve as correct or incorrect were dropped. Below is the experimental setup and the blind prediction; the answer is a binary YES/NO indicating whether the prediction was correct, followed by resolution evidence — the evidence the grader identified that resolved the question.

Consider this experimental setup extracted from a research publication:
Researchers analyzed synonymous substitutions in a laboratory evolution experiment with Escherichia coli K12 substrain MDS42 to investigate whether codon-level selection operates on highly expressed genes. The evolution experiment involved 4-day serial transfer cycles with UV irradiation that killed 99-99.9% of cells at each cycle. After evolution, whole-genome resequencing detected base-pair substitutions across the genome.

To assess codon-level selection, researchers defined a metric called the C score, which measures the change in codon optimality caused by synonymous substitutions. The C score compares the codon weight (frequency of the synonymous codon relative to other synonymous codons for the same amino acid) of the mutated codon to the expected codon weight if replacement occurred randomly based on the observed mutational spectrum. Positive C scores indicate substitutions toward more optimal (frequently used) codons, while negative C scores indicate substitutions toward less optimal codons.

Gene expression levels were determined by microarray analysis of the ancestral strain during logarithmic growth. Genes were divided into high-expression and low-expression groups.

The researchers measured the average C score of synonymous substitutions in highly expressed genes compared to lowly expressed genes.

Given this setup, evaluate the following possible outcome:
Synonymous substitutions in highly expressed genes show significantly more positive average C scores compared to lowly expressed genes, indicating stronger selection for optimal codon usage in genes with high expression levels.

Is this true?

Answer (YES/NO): NO